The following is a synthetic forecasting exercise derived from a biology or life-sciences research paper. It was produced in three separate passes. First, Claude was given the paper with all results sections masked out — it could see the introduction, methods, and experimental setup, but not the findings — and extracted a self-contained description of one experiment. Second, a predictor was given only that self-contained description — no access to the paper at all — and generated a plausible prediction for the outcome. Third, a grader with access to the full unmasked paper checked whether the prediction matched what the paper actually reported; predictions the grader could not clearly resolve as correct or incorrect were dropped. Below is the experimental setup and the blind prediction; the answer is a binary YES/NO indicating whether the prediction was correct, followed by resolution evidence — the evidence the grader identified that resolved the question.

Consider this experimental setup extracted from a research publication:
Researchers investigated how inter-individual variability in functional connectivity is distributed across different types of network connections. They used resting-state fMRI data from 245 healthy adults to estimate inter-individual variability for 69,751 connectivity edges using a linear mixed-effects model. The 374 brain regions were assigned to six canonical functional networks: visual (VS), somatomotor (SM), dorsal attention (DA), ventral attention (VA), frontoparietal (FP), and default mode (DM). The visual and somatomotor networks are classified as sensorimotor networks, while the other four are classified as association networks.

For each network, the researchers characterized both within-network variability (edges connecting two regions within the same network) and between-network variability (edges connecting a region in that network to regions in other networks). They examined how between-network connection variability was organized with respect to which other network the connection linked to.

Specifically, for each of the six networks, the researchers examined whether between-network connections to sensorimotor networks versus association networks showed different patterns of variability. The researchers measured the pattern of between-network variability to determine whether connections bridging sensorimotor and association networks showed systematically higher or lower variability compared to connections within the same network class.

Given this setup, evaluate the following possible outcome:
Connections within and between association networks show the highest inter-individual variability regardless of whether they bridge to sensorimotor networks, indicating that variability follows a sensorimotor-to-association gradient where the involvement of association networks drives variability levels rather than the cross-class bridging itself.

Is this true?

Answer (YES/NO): NO